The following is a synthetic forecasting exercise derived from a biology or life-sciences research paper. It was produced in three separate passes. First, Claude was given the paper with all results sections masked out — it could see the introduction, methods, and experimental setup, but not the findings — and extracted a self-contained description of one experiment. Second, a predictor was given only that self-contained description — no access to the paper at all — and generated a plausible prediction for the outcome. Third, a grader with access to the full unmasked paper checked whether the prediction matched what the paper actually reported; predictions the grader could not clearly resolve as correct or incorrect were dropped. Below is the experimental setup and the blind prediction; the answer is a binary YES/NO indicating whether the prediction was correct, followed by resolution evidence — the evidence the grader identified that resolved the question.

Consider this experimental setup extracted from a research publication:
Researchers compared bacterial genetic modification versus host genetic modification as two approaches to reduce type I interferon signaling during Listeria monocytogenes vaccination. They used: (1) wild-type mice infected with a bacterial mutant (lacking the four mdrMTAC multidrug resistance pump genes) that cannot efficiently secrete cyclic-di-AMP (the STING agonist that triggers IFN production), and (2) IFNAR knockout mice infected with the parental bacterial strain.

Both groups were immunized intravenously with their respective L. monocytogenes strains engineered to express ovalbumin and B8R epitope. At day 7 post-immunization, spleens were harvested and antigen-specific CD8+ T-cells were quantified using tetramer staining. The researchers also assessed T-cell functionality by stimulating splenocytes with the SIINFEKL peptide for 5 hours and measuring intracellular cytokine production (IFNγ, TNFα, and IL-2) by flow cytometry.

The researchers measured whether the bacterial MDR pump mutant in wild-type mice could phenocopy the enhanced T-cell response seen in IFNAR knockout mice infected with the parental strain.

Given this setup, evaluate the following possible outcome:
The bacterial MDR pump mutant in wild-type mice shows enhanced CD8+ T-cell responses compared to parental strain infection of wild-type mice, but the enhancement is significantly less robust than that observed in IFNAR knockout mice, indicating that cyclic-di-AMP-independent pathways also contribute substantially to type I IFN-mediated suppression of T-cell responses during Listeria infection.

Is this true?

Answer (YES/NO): NO